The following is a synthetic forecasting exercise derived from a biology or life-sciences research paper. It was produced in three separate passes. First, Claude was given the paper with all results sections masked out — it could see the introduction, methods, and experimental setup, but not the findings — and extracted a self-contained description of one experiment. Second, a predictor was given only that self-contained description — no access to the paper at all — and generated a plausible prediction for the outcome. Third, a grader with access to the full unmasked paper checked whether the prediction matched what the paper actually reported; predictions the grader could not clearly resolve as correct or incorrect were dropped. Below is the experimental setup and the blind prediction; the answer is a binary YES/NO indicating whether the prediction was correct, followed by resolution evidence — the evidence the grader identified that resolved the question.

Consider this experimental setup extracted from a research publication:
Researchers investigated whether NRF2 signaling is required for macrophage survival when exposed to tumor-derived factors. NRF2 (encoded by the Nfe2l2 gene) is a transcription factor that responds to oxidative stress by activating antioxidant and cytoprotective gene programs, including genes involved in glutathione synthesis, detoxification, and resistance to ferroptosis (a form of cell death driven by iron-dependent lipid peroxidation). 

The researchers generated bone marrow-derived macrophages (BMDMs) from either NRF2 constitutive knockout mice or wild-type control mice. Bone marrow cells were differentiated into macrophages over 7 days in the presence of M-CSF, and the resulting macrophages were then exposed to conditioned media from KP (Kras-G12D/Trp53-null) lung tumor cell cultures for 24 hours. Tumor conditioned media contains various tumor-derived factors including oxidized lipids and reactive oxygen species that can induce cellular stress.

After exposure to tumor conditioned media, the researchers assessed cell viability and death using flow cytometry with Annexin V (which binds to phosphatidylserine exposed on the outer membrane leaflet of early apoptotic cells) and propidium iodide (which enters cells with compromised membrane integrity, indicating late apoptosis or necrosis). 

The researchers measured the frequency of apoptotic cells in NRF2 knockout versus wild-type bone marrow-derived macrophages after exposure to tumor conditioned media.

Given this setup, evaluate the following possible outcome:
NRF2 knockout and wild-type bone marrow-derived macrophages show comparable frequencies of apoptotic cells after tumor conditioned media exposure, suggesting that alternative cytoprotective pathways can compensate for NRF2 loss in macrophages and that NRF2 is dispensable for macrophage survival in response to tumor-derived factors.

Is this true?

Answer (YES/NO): NO